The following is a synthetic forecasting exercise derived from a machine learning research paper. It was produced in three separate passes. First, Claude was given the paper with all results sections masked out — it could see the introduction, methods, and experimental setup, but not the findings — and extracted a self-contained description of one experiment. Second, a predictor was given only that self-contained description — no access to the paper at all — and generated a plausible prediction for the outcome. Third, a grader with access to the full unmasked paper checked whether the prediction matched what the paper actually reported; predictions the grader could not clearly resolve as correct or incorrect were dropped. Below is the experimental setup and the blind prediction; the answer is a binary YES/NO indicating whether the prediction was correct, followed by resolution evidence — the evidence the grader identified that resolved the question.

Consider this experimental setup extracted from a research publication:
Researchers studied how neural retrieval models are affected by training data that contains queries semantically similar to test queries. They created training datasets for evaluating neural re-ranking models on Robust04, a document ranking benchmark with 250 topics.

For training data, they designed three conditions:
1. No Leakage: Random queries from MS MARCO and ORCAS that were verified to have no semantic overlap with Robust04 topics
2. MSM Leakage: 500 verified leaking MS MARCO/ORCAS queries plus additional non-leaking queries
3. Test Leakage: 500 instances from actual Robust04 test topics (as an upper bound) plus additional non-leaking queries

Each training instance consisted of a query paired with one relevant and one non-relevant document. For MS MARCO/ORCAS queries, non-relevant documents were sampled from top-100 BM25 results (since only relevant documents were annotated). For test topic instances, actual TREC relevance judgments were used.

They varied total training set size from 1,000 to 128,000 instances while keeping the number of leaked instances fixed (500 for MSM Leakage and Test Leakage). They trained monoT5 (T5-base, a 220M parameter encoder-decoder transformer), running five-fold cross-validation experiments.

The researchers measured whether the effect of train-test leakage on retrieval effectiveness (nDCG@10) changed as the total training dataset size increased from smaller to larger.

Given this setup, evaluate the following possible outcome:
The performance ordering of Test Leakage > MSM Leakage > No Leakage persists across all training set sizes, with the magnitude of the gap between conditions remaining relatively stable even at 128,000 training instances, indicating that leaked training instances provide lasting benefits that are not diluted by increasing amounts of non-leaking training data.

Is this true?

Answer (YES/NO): NO